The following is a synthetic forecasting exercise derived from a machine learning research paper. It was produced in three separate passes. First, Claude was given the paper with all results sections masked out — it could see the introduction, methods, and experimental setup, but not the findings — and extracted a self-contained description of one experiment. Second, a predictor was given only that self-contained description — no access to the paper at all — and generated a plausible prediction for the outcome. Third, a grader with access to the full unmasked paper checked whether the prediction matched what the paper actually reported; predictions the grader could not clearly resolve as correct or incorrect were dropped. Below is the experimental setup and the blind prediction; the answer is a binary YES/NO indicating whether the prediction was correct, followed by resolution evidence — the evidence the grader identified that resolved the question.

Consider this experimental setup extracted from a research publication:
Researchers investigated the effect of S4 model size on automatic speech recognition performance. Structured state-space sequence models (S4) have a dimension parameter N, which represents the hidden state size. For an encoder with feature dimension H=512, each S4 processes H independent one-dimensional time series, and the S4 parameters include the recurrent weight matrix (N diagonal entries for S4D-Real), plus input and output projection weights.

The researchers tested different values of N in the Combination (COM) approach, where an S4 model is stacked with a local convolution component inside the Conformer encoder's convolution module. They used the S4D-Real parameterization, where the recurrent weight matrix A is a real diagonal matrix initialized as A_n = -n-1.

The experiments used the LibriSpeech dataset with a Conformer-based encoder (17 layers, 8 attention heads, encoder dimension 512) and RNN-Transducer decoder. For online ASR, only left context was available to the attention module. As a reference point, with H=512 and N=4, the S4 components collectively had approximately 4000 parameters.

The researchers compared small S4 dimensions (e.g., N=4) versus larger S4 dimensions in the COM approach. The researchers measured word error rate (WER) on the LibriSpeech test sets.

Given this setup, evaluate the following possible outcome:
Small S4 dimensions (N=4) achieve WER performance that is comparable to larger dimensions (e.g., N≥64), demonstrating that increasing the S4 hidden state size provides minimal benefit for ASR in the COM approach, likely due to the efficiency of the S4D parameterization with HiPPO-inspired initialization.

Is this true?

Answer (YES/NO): NO